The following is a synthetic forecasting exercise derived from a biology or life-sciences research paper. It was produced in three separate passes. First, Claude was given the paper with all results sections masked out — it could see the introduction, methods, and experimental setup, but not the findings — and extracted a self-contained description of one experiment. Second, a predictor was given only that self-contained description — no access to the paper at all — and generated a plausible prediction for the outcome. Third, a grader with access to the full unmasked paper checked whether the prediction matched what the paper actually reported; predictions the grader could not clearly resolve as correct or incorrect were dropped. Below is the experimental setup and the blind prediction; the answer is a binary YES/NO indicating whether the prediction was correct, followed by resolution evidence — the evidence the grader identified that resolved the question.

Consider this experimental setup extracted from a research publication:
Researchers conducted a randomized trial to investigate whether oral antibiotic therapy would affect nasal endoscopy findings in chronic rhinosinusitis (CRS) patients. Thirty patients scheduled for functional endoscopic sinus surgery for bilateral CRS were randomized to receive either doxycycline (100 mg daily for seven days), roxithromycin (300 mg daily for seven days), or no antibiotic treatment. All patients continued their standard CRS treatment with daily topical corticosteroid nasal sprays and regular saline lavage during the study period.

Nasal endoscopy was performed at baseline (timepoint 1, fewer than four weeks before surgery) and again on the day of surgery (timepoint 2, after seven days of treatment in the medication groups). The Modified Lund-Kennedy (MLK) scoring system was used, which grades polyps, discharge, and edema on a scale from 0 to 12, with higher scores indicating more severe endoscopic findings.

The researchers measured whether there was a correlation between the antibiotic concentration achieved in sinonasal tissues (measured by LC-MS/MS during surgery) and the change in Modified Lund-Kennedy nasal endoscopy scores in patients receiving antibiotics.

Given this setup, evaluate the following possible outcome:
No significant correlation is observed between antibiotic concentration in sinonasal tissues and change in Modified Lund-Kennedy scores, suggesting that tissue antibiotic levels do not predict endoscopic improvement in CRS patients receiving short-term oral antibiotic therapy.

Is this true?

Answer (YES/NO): YES